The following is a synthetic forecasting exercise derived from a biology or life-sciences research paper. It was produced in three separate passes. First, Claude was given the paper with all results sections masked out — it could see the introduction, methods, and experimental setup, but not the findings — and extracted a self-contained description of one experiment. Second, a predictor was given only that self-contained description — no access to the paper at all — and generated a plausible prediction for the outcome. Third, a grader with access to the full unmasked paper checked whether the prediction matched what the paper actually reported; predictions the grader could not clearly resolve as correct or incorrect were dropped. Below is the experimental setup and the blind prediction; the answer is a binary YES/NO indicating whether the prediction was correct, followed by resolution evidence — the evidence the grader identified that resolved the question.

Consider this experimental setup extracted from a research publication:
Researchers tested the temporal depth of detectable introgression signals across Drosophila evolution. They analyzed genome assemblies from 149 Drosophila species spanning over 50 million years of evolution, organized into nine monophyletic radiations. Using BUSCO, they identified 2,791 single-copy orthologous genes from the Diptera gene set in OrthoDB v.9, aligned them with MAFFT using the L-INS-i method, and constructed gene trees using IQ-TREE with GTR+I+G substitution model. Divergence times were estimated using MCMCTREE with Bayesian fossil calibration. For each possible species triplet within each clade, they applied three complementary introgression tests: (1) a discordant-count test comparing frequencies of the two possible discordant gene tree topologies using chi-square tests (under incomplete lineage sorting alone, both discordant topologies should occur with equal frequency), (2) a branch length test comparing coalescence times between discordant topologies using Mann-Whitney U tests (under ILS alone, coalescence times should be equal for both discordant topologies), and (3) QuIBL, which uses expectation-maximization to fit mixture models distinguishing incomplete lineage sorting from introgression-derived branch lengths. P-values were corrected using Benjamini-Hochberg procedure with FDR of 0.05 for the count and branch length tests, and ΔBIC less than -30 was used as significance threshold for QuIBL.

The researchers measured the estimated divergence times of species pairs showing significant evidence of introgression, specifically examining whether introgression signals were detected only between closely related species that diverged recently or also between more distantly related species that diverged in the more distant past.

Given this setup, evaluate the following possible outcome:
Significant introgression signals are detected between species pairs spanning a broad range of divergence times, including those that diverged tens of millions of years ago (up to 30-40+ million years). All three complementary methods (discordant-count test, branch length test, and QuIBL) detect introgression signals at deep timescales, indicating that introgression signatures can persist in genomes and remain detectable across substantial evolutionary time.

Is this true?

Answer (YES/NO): NO